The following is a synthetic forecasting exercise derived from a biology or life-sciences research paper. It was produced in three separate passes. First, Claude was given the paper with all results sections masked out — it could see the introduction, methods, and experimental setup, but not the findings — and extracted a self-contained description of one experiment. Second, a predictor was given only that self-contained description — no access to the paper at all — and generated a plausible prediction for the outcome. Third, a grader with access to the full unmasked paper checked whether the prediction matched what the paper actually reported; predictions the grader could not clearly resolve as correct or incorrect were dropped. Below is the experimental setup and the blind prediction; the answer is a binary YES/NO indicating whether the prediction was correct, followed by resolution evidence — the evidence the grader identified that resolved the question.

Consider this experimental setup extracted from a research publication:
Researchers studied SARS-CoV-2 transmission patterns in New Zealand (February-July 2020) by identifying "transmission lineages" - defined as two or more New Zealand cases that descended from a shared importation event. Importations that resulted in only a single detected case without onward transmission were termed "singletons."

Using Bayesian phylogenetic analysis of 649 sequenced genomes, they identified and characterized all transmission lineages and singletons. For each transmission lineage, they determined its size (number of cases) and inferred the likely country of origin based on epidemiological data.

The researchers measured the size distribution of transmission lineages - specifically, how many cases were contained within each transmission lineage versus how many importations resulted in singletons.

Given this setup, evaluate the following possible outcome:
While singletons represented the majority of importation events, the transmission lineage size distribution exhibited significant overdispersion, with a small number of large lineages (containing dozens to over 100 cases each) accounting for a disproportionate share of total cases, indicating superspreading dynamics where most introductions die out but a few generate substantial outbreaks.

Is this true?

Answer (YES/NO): NO